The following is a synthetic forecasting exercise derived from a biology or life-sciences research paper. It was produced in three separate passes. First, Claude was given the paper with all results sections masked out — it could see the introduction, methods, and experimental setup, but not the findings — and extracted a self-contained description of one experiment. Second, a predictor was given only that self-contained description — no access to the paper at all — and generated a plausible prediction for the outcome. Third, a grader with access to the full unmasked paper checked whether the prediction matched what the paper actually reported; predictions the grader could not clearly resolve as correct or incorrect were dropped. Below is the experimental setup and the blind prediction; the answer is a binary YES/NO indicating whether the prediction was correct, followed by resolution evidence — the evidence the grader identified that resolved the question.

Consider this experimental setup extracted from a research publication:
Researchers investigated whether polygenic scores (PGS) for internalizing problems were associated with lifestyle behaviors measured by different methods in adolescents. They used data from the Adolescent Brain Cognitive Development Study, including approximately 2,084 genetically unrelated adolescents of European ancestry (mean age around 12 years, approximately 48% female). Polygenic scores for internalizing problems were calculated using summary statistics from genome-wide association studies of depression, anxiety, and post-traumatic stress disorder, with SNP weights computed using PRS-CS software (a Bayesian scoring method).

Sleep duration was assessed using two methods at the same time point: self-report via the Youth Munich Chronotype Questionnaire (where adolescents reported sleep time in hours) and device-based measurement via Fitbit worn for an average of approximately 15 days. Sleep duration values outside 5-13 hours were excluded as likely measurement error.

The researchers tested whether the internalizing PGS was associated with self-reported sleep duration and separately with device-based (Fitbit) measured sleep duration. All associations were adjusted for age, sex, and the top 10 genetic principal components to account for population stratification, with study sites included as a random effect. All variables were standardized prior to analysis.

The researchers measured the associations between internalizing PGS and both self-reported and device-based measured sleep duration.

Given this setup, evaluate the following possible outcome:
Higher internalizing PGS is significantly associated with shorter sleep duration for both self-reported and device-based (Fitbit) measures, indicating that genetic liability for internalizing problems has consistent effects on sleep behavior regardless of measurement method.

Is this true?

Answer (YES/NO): NO